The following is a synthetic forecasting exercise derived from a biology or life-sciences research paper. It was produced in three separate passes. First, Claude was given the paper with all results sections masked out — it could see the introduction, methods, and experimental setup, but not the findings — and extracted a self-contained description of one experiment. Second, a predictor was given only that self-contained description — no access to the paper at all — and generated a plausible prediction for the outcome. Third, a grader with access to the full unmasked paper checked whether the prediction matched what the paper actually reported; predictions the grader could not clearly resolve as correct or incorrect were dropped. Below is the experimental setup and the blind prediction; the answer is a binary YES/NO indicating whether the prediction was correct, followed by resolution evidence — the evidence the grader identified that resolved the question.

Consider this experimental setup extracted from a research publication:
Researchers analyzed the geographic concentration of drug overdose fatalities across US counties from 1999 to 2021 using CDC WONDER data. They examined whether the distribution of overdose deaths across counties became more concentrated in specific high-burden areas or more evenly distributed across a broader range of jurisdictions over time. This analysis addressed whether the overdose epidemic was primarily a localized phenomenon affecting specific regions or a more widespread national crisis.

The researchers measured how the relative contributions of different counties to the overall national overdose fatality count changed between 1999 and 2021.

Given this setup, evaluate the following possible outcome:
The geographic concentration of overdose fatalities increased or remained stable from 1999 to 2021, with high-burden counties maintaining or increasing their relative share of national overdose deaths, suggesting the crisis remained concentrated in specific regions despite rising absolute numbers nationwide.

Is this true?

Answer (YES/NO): NO